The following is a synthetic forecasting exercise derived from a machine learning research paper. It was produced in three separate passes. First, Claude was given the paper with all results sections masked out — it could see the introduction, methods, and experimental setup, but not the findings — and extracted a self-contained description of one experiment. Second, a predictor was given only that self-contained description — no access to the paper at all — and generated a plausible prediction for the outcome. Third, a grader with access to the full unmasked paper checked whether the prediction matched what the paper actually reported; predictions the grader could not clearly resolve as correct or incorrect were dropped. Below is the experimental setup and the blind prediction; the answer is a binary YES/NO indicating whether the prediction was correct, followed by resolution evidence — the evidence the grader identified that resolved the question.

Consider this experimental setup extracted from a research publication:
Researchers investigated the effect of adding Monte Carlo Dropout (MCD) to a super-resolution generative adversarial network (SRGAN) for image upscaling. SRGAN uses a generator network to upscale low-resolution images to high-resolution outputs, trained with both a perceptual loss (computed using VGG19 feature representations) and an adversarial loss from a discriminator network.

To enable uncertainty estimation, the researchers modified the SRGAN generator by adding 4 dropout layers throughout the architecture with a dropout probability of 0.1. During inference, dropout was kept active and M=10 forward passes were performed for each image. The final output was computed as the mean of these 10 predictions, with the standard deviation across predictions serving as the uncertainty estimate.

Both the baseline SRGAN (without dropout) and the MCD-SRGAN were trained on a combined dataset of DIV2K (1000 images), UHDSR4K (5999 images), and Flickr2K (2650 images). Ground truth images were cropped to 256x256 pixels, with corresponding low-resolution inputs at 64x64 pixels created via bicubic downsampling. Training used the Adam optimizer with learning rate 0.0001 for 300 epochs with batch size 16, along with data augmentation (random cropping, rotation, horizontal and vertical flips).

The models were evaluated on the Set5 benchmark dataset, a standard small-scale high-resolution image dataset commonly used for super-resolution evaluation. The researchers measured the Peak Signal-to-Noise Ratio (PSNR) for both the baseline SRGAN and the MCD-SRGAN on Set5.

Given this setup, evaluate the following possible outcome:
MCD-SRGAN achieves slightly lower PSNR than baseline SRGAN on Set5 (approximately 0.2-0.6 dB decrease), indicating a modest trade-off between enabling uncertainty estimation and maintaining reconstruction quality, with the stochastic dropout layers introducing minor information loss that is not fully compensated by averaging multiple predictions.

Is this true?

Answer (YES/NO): NO